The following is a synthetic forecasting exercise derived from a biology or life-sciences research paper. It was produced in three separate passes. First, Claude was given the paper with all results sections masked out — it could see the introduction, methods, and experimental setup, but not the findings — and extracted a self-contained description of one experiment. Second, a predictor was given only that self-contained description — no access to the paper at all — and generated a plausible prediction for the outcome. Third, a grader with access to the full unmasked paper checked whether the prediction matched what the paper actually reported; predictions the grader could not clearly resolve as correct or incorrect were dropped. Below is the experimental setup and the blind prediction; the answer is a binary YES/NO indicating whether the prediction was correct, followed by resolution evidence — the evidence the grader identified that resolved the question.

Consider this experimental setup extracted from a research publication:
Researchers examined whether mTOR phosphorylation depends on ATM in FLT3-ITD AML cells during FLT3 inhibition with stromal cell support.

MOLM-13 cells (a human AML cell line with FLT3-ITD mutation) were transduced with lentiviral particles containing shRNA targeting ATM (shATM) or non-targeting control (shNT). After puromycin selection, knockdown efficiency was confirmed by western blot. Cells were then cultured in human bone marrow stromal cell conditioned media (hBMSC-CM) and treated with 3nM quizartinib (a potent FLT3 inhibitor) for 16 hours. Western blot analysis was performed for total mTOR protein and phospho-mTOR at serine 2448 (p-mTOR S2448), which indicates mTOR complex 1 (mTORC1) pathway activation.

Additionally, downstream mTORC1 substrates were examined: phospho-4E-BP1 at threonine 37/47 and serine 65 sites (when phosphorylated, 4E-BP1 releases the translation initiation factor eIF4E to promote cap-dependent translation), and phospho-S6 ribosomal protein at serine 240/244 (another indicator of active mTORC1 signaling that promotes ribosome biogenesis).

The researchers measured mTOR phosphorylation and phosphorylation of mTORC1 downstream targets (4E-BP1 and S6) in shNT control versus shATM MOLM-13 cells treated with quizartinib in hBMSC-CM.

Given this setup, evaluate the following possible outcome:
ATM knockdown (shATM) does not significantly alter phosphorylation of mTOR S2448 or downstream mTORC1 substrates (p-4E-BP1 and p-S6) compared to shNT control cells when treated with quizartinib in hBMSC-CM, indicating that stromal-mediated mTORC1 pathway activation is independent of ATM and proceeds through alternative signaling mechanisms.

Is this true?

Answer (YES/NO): NO